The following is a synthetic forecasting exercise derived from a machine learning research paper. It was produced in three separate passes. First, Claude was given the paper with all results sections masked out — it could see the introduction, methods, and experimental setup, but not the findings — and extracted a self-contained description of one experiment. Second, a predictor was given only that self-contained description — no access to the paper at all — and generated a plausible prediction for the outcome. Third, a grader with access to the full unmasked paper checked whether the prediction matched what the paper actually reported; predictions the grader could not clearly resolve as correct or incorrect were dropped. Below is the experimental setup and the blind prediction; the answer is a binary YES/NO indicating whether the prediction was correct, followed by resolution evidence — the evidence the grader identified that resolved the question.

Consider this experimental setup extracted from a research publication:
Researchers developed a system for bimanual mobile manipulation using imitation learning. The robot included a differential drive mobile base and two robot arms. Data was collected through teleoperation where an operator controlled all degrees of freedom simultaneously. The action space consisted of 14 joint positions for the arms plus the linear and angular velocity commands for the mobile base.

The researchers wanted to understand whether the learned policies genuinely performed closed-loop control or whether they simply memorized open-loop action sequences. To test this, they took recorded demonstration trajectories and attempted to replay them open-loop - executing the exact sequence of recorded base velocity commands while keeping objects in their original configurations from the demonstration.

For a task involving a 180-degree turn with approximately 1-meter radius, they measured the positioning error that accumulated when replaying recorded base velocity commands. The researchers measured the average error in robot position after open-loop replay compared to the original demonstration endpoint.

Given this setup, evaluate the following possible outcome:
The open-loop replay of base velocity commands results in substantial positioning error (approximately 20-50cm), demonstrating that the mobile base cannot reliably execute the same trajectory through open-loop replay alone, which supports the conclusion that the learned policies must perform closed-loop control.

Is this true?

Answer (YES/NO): NO